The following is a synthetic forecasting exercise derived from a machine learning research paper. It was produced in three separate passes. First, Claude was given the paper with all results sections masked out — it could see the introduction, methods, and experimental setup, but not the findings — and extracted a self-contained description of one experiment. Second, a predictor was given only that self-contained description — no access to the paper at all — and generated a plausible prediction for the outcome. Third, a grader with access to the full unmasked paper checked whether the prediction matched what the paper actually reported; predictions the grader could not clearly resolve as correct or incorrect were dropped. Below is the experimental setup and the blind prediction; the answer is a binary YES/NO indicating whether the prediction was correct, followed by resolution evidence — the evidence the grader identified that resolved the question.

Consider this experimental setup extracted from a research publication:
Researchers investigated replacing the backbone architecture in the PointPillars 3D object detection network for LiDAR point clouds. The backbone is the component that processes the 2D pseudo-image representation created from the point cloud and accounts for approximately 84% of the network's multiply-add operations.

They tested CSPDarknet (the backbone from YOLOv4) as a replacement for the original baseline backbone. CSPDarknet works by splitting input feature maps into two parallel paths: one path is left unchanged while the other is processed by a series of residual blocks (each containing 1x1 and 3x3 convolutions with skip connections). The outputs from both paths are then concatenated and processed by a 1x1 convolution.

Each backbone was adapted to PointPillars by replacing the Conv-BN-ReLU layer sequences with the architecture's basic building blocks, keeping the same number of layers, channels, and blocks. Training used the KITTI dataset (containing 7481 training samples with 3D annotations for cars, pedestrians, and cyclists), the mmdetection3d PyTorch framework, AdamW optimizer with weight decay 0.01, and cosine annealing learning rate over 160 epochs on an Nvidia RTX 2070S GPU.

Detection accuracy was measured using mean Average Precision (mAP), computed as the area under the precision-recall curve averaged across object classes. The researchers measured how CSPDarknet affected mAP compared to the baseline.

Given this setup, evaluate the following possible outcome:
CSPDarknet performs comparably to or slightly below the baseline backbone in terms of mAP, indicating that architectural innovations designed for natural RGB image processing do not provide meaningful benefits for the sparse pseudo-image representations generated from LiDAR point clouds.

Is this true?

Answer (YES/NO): NO